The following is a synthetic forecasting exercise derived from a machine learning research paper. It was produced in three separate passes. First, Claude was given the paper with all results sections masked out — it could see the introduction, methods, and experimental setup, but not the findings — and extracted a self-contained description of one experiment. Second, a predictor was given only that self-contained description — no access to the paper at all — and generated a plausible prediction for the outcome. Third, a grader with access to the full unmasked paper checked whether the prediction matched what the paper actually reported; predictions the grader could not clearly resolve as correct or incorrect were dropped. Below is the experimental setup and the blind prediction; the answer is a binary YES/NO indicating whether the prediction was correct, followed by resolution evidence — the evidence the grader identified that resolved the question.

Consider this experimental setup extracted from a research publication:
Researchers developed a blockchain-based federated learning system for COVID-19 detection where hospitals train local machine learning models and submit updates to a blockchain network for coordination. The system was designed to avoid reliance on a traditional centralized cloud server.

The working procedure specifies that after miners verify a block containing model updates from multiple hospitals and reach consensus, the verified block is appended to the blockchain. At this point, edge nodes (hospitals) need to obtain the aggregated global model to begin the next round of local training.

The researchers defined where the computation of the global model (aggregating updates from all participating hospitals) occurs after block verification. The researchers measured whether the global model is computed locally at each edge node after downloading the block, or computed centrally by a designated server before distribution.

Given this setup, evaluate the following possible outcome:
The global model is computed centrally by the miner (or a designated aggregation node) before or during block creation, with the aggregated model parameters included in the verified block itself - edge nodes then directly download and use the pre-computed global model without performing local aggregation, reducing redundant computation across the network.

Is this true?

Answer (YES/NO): NO